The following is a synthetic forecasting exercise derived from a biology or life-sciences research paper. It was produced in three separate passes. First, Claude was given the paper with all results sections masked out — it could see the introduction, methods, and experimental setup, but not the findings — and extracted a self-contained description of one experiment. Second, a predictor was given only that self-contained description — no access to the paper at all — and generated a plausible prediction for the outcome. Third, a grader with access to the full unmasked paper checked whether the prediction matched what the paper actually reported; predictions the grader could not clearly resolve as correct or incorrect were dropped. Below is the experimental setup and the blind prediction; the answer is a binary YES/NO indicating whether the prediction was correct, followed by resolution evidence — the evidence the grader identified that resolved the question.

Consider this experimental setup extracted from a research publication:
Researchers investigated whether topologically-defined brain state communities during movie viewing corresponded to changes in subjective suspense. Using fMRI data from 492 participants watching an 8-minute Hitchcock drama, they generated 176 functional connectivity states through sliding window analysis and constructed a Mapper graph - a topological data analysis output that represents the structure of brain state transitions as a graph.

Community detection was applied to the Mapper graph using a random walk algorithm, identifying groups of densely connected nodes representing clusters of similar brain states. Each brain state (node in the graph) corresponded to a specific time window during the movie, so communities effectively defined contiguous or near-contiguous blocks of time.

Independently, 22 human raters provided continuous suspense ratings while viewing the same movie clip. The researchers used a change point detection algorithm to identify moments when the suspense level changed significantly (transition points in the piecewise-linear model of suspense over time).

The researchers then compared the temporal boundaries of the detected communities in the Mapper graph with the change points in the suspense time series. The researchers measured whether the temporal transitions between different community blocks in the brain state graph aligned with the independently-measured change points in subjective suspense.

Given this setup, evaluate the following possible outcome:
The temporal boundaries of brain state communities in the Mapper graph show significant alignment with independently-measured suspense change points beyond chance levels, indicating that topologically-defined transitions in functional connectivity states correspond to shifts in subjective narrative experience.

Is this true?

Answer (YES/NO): YES